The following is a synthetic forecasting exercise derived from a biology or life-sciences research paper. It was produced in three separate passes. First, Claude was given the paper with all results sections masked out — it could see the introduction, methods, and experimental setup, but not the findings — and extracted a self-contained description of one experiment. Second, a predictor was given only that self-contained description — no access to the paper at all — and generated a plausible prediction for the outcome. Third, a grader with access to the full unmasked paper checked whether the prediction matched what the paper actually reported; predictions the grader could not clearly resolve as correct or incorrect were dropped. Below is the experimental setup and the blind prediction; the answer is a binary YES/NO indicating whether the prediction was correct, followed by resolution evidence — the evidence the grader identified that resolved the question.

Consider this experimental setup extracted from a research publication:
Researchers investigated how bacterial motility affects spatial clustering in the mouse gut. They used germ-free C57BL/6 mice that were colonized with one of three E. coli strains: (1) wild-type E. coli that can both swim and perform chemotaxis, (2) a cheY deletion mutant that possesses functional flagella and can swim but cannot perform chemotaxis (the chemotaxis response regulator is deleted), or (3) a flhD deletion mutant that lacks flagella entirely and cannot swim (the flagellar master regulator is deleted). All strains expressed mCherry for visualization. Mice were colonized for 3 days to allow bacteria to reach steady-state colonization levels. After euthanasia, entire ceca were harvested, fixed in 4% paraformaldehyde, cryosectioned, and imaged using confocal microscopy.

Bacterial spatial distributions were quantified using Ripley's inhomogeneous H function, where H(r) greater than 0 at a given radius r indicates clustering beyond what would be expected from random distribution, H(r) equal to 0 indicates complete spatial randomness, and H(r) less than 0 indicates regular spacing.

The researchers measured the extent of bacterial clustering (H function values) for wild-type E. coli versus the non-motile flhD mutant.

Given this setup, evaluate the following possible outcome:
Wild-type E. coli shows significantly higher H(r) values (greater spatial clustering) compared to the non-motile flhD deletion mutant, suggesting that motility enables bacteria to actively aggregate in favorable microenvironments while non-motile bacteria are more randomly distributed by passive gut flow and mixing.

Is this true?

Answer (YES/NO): NO